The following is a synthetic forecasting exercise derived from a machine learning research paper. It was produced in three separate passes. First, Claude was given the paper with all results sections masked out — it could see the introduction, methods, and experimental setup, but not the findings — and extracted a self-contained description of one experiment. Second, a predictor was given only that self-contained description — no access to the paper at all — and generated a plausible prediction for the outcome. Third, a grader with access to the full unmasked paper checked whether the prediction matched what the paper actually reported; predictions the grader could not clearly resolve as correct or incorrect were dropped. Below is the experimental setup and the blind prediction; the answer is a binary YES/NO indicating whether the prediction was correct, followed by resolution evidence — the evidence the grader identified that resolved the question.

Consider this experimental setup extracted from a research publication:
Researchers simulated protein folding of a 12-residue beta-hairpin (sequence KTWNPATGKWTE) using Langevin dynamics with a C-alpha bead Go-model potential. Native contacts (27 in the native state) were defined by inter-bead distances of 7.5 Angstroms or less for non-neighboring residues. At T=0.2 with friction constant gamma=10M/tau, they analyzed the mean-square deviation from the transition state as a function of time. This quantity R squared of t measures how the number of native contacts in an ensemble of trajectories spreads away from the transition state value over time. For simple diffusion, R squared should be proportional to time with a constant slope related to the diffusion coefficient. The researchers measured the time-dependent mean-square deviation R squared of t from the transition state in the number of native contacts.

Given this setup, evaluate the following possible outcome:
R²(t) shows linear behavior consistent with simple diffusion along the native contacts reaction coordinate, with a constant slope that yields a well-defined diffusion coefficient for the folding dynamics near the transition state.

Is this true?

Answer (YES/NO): NO